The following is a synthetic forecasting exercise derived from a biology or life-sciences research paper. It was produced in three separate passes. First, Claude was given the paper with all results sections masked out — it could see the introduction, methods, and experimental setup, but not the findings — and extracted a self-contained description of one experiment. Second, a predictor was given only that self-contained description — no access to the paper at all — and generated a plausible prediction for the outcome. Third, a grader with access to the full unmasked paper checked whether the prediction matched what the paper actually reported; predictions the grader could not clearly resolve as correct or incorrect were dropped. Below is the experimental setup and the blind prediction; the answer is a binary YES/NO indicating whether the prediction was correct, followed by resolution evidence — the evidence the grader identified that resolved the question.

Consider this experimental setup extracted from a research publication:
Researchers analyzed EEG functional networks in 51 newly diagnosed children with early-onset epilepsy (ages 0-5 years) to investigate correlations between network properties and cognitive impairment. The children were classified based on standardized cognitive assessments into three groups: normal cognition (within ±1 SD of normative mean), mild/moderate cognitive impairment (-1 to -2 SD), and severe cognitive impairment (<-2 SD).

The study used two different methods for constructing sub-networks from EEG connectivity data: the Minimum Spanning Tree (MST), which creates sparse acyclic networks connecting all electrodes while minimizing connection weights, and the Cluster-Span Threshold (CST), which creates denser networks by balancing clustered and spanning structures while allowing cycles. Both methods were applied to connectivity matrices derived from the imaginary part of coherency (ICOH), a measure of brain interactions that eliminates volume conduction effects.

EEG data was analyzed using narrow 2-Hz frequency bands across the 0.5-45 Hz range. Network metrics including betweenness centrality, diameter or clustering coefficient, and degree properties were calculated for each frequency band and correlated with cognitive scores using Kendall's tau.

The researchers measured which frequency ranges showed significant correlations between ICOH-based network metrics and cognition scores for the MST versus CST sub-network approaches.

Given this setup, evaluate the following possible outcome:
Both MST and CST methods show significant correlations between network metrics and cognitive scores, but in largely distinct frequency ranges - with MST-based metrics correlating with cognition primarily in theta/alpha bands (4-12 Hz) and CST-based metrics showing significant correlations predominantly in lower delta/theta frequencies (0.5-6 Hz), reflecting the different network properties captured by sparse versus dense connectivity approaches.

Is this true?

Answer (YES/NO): NO